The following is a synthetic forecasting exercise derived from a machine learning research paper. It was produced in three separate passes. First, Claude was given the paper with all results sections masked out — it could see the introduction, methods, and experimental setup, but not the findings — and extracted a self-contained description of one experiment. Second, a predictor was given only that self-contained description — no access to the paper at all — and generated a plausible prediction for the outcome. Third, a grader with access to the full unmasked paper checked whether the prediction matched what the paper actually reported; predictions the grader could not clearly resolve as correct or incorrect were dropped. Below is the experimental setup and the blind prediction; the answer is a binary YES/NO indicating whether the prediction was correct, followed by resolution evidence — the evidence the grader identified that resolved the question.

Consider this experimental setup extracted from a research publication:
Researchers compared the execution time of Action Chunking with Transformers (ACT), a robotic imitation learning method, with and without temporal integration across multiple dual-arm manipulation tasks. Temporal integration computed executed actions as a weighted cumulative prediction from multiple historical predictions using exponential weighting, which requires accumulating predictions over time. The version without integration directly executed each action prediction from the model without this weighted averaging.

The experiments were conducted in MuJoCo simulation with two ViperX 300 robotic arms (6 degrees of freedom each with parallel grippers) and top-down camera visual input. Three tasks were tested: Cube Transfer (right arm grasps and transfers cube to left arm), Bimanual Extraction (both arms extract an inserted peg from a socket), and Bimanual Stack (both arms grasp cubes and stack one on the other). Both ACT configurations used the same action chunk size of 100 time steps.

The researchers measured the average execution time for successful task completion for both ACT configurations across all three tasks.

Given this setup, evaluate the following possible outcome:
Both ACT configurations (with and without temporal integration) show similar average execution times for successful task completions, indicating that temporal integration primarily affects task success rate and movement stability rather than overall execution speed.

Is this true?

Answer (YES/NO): NO